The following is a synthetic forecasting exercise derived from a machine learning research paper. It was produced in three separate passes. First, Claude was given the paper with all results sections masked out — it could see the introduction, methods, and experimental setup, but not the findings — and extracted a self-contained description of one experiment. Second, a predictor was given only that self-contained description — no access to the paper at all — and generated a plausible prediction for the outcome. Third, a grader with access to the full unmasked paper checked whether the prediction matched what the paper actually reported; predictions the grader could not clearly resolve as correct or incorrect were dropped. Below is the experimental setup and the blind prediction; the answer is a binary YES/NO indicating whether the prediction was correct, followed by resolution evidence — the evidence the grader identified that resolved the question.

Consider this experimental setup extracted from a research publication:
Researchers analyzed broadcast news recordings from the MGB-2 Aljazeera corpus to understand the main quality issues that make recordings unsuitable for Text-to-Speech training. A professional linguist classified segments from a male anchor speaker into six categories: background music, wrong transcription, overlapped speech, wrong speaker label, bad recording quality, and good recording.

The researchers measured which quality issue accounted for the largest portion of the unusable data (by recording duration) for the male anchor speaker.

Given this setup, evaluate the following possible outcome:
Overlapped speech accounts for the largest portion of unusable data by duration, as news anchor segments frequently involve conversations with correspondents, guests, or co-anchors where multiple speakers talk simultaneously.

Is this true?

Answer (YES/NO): NO